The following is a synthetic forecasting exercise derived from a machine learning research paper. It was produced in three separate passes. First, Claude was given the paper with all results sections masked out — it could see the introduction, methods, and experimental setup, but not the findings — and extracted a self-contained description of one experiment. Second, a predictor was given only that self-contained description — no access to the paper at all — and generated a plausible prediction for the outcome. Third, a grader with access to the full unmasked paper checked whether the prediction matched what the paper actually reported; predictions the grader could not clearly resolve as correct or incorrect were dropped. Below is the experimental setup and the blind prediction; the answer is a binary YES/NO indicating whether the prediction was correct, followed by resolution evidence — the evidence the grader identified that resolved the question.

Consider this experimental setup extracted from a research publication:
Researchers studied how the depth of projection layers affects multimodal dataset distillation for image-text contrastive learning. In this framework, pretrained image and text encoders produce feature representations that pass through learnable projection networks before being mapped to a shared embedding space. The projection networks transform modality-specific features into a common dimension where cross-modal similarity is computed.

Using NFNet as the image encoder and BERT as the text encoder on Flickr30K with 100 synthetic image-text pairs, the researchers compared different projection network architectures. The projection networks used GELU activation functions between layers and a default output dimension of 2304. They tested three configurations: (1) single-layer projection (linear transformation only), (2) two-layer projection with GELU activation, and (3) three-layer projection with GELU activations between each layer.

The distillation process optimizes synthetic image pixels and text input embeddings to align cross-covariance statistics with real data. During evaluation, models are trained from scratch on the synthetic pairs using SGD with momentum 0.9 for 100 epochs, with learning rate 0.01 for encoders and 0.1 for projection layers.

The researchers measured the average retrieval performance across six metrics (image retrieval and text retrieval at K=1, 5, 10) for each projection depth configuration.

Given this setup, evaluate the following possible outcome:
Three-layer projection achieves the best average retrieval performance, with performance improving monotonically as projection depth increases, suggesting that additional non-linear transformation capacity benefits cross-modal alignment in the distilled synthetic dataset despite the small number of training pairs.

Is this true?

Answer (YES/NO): NO